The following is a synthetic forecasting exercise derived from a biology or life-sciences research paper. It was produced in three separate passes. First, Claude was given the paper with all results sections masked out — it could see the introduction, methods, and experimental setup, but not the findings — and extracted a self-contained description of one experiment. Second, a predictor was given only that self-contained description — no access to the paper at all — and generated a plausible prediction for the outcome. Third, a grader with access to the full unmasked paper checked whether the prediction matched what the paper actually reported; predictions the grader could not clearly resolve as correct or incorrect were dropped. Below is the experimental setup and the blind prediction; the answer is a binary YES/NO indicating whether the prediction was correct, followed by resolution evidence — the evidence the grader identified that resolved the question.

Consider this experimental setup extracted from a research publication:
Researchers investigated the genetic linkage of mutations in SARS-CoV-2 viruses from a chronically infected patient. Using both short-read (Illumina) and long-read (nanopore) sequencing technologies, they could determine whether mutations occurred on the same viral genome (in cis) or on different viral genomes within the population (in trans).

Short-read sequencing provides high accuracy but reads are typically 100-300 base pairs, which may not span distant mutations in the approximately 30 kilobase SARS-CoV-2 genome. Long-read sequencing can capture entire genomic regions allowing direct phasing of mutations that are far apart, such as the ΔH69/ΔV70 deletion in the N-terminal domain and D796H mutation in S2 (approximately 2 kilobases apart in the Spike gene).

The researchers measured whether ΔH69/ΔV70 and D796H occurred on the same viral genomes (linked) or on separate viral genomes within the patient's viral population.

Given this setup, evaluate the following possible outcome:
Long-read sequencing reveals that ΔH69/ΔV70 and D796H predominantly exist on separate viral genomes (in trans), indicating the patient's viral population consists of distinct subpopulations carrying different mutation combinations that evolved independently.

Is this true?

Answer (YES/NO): NO